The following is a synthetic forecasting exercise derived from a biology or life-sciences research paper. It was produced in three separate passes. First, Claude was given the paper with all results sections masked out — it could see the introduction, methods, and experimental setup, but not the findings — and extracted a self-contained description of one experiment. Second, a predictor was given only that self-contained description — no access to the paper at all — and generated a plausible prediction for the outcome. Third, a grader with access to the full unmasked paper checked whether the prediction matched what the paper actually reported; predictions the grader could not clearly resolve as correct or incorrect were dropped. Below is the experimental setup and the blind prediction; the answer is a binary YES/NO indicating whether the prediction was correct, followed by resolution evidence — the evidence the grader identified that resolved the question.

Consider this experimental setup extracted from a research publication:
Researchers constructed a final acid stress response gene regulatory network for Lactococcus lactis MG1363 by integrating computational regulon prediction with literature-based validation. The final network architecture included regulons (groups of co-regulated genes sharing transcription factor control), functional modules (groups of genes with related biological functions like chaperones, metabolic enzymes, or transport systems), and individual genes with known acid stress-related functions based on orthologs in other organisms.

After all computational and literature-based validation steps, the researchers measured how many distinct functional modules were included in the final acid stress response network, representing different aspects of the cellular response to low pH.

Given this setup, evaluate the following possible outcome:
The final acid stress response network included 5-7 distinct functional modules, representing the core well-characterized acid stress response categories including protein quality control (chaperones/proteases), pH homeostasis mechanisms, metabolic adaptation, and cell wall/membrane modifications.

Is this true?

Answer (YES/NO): NO